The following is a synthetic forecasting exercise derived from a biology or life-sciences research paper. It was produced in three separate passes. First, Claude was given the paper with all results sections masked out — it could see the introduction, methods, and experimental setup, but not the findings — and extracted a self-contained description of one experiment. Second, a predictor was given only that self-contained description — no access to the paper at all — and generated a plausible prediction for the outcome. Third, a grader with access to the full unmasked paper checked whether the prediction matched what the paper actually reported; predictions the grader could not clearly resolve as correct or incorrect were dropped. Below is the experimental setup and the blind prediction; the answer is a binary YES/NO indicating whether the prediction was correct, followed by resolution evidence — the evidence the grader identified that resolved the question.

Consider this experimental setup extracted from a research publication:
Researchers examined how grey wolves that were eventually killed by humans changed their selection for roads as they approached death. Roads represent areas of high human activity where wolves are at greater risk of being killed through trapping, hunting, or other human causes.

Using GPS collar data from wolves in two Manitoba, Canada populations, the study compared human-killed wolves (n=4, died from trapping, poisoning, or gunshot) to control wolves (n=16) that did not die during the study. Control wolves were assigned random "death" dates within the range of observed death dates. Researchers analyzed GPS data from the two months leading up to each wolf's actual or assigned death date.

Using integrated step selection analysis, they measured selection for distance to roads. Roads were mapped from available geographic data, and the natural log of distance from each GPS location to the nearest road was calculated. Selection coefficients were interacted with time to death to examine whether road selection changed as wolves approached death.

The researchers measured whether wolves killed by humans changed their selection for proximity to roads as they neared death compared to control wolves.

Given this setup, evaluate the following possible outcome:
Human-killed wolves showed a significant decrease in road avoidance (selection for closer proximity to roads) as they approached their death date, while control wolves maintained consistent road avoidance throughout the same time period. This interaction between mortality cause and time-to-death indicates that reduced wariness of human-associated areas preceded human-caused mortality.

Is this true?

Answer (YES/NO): NO